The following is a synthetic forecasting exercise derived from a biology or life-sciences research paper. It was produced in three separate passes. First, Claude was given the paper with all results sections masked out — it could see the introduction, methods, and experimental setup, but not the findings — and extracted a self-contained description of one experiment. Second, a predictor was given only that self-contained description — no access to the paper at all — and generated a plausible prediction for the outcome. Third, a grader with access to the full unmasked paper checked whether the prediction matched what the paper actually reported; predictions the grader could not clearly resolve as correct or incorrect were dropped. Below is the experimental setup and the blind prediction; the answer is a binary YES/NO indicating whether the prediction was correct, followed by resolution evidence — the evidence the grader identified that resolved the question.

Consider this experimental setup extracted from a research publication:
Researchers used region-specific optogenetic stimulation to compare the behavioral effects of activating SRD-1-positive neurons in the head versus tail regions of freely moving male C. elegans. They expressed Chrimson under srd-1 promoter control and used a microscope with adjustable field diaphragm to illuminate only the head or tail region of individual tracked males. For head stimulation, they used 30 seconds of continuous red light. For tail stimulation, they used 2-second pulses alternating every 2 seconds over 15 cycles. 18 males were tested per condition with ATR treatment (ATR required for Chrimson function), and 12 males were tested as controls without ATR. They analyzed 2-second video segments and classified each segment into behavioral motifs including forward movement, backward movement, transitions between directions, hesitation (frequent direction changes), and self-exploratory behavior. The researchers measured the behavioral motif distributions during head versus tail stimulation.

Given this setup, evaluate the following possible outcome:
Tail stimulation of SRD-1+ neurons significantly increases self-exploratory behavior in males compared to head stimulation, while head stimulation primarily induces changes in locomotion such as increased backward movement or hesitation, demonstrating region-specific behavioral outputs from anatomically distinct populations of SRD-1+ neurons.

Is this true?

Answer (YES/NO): NO